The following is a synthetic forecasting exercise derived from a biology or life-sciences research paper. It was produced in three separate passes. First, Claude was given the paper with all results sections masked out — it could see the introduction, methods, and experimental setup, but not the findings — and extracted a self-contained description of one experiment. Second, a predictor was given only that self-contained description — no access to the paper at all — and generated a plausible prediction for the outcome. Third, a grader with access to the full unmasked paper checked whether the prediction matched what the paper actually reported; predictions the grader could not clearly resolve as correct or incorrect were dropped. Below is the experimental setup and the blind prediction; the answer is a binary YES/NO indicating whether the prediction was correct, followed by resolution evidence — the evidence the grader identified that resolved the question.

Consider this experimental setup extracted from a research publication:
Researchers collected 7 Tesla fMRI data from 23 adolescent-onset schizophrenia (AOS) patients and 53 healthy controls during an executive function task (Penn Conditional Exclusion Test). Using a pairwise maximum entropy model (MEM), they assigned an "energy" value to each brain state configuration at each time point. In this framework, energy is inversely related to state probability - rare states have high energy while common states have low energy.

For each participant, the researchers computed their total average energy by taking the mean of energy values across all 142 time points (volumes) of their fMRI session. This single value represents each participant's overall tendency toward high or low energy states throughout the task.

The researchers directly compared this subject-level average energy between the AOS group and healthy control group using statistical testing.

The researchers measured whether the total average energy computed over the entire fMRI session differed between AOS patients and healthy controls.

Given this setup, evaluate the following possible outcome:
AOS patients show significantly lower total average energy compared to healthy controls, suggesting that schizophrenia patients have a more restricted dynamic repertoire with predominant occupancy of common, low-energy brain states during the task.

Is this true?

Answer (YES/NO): NO